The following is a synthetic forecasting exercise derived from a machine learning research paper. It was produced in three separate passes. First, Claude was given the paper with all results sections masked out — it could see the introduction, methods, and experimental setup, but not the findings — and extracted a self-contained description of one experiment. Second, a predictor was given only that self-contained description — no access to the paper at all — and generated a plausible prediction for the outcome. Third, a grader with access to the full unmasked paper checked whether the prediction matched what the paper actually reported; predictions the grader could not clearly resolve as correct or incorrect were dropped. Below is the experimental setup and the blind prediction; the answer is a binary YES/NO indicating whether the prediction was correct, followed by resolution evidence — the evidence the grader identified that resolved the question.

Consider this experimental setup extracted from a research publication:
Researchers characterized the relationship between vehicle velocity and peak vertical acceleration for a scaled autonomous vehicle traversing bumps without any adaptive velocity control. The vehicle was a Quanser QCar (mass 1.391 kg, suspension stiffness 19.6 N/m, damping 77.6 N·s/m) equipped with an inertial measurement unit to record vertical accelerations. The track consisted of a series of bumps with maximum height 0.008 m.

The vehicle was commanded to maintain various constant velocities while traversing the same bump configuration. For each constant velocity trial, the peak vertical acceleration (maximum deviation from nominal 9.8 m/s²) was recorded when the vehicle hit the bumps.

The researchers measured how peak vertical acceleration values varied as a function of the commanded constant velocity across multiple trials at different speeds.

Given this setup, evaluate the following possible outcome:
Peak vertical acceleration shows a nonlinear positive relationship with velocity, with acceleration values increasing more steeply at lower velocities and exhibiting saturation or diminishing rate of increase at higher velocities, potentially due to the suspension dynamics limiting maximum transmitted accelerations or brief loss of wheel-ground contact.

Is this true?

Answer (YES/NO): NO